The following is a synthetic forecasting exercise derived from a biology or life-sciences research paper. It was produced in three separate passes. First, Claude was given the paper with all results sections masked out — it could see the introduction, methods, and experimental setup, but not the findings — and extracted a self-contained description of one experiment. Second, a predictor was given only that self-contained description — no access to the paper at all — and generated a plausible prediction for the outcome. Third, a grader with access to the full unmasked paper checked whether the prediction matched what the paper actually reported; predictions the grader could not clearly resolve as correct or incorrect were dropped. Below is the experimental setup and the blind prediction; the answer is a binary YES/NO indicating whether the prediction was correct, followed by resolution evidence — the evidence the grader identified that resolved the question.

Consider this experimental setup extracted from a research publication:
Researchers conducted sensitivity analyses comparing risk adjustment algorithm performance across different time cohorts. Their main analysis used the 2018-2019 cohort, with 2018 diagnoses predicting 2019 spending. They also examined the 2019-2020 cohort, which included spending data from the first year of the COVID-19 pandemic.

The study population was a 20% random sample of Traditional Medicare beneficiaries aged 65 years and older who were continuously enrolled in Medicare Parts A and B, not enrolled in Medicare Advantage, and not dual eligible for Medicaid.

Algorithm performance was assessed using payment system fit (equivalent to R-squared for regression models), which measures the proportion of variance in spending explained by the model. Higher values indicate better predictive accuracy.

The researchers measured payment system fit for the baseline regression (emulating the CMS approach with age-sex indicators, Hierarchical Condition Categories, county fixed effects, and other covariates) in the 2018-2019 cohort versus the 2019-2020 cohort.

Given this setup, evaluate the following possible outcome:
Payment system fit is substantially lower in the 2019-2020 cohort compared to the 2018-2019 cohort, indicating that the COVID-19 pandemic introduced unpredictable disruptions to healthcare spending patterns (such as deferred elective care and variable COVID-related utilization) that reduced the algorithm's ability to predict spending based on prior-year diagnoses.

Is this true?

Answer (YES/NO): NO